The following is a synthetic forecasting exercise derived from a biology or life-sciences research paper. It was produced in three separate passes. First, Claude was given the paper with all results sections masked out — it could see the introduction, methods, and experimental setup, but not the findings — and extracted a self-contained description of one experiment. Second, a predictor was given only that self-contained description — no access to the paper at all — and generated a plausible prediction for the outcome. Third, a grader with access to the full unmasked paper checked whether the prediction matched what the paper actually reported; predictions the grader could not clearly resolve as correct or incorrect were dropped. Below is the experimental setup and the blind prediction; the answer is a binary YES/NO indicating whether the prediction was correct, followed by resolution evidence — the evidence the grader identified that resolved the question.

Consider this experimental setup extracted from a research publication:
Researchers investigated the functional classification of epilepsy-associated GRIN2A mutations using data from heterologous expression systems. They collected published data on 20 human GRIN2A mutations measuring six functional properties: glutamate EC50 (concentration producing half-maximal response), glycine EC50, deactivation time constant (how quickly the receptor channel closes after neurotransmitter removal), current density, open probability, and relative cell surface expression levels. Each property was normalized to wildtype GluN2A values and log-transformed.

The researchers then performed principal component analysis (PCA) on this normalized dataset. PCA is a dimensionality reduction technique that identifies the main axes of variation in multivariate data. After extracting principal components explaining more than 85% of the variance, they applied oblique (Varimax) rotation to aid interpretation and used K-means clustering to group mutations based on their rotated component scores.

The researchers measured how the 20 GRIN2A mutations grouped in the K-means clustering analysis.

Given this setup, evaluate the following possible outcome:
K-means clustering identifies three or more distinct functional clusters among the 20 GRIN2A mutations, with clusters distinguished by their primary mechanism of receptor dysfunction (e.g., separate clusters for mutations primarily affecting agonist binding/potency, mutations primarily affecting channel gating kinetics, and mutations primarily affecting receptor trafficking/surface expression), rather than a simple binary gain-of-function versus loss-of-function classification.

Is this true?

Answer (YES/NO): NO